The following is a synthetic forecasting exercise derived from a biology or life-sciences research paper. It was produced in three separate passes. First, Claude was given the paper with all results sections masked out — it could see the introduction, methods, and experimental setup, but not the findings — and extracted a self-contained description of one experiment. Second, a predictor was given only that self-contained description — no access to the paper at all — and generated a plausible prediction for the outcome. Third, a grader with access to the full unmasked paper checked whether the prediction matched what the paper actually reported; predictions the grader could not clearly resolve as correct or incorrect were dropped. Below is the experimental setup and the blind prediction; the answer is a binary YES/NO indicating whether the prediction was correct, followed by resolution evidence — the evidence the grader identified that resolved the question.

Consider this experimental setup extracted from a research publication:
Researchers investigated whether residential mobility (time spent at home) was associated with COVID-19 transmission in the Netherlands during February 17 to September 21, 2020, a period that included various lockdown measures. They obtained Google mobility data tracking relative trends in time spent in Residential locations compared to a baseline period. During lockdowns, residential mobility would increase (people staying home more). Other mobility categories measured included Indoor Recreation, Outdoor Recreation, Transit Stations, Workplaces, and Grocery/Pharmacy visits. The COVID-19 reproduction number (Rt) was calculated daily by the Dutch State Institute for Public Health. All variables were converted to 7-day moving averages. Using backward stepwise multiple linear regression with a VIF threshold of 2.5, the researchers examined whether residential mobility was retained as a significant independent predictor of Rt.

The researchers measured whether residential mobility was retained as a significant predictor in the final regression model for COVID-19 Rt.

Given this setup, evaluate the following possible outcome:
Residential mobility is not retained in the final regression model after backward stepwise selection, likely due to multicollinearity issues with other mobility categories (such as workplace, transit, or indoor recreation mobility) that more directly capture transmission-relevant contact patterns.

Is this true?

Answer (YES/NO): YES